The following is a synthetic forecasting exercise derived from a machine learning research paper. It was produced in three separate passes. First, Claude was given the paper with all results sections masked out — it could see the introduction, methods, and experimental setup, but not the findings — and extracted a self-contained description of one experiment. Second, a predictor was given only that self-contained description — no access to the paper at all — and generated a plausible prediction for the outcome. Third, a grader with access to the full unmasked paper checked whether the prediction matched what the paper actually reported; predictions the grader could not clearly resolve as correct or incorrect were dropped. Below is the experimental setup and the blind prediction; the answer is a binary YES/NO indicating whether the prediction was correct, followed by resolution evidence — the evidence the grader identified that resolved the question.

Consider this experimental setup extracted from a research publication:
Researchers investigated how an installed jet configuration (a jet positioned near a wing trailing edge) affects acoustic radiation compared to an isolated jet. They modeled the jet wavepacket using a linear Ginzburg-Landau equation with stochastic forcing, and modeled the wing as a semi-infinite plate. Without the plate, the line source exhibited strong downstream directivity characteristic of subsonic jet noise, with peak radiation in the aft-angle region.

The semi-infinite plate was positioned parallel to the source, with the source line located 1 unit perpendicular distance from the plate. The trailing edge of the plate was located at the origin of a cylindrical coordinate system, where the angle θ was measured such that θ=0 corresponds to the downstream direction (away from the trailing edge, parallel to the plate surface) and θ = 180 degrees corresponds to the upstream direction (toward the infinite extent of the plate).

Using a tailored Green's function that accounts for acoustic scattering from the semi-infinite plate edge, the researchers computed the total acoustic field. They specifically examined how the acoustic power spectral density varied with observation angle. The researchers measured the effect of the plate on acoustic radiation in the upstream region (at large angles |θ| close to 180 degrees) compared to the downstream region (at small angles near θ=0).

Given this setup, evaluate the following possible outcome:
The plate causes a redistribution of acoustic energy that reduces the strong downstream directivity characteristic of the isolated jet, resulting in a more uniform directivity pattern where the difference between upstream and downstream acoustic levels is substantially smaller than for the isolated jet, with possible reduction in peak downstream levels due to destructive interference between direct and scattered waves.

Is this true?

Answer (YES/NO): NO